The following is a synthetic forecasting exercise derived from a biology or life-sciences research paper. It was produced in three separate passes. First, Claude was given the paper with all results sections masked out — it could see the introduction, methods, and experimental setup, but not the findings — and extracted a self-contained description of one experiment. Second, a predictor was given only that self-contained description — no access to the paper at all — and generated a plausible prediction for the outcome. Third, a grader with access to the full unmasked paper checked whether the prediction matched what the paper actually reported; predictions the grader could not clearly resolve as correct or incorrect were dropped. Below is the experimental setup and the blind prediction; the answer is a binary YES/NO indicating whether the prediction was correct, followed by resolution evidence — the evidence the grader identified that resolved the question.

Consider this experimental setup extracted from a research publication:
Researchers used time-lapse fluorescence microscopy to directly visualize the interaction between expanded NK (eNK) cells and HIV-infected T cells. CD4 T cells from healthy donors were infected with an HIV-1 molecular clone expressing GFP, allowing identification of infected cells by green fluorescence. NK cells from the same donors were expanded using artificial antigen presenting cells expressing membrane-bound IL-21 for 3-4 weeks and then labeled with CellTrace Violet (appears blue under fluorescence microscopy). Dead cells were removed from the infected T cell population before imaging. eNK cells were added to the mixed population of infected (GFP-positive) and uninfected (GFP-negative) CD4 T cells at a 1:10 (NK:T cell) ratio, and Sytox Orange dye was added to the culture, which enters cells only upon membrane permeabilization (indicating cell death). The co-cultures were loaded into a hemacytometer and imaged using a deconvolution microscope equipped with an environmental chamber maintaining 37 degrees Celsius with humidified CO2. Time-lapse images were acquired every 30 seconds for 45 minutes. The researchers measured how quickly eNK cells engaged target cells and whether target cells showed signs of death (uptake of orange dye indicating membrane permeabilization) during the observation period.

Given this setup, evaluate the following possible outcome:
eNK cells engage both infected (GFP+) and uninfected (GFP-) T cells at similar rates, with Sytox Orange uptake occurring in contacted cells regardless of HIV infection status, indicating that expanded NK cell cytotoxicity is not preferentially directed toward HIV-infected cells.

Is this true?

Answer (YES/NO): NO